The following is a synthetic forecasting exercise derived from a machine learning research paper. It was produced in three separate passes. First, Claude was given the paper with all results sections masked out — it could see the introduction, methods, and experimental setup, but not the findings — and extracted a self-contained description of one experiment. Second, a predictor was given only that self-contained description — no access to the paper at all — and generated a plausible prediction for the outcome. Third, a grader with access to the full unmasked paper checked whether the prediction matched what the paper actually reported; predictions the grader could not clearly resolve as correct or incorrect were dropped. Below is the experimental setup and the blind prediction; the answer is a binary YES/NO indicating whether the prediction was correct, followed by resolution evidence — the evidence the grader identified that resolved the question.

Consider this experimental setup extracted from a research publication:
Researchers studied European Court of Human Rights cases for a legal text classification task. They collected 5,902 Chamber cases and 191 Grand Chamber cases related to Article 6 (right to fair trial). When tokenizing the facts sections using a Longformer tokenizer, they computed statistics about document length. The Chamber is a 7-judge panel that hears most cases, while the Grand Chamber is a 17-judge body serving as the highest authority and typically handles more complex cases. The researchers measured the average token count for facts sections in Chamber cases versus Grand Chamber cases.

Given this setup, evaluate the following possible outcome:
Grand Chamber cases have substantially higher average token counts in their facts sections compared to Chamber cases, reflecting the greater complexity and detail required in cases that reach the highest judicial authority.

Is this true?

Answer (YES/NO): YES